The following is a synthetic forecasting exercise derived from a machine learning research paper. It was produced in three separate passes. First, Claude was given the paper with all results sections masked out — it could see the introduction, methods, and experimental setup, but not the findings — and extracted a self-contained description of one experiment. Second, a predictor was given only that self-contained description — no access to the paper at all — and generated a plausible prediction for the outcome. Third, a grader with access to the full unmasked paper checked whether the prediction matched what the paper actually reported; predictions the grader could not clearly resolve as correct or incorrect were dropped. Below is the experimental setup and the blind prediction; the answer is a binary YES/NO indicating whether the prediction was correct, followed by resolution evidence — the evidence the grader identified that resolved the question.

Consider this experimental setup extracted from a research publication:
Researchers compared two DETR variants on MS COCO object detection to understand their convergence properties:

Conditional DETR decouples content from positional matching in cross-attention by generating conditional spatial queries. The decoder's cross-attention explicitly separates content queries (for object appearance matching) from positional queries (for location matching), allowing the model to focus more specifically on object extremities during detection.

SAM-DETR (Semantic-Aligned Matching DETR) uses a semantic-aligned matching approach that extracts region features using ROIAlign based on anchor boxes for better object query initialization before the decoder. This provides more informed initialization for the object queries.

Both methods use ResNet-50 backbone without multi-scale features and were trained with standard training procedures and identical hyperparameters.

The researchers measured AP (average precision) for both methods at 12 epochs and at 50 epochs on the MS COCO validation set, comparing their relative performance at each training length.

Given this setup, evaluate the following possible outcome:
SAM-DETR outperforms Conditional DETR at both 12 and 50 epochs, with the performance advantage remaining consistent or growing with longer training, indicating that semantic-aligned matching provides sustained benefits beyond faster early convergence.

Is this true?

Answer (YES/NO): NO